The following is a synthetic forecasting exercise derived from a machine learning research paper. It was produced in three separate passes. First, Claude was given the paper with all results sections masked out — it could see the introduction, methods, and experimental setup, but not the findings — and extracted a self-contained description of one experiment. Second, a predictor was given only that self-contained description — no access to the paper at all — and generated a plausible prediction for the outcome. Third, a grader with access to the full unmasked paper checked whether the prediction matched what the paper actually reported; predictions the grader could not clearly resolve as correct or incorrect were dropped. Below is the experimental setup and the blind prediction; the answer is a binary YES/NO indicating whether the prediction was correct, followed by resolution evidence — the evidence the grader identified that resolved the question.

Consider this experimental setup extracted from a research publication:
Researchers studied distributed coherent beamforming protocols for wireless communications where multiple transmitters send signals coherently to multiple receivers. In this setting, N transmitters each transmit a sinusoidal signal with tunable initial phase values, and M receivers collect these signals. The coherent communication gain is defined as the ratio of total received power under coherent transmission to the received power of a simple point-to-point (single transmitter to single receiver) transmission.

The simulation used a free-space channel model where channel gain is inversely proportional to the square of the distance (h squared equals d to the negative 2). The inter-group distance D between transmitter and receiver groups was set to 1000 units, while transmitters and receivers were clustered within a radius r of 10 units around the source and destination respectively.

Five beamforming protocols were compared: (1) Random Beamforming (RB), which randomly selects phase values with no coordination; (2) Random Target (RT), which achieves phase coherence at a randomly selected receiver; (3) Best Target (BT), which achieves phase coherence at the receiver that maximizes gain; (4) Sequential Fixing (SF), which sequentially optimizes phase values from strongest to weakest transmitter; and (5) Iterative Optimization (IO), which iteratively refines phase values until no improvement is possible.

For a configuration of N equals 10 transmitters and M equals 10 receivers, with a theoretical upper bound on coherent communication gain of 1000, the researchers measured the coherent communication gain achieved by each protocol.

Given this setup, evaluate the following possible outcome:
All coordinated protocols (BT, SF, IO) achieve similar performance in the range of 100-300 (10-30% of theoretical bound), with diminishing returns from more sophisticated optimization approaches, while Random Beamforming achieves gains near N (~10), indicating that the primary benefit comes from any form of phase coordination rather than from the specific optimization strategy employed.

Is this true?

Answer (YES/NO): NO